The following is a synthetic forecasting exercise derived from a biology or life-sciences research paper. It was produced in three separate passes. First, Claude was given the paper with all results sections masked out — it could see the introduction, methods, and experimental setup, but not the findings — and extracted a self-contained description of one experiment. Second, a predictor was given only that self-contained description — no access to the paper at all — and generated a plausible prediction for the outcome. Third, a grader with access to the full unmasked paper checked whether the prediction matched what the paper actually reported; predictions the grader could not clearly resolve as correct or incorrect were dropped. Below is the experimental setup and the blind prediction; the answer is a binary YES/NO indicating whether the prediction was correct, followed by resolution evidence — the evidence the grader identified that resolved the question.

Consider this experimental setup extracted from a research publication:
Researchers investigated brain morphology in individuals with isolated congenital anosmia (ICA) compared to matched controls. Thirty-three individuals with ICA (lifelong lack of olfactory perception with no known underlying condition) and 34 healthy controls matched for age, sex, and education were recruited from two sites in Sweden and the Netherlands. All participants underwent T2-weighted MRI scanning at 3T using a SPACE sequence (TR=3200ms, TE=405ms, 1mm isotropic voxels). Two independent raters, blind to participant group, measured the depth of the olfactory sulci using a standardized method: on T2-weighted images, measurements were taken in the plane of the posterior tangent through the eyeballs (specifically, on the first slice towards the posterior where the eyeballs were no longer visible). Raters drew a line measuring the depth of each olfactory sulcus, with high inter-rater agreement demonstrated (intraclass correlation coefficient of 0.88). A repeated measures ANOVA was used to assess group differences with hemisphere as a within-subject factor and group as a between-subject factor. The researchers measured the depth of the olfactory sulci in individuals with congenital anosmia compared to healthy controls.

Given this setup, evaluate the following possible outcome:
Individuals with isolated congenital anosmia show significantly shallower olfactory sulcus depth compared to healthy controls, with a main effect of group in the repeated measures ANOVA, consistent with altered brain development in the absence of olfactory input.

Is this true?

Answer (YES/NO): YES